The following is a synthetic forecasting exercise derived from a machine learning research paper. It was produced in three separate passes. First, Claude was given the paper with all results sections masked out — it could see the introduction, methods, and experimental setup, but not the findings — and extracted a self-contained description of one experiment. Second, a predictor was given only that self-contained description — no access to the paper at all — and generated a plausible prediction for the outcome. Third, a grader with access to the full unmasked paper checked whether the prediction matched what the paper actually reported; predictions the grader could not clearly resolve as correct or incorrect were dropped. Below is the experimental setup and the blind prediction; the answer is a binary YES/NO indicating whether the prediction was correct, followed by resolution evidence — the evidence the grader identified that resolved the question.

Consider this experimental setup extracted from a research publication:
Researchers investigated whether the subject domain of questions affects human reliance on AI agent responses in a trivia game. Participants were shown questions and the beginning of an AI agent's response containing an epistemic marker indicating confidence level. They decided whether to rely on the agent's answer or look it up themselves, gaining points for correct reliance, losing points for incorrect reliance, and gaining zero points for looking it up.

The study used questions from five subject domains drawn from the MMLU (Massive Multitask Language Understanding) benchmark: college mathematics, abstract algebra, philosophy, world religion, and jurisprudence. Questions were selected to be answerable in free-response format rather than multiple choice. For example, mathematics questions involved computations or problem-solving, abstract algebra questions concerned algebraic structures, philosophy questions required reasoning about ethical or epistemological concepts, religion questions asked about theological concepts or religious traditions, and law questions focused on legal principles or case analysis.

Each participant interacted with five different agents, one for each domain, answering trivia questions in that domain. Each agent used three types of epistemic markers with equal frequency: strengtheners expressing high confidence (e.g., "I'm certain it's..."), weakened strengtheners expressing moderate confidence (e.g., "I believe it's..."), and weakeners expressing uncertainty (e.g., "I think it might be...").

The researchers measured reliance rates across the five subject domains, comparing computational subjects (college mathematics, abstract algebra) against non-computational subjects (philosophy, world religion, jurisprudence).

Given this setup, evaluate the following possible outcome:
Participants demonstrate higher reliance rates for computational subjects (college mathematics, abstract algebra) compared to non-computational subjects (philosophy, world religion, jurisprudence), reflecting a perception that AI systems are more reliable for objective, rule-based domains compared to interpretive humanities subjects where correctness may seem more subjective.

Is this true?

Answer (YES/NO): YES